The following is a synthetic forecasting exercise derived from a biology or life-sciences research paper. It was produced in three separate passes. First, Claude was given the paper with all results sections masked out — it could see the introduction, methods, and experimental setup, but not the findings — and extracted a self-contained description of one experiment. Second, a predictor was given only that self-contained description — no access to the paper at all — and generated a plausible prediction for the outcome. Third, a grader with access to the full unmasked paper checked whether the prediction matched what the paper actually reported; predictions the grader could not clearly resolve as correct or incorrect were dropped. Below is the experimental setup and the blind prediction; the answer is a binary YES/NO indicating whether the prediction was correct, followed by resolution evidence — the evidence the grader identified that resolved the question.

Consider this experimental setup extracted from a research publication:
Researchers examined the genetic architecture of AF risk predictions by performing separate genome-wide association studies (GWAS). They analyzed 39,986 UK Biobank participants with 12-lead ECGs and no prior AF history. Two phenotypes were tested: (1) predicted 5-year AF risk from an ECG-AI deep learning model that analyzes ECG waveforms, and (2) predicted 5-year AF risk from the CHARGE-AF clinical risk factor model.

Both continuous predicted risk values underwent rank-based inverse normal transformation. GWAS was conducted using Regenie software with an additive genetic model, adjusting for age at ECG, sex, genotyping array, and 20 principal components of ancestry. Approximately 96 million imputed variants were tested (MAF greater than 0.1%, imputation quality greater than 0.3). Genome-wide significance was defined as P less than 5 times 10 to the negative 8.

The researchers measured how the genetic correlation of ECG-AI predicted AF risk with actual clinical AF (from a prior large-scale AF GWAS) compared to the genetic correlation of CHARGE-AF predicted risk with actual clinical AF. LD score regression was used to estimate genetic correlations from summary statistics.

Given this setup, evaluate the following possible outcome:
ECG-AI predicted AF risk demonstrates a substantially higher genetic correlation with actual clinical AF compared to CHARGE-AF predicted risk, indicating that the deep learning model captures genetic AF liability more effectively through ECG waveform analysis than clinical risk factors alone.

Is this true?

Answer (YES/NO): YES